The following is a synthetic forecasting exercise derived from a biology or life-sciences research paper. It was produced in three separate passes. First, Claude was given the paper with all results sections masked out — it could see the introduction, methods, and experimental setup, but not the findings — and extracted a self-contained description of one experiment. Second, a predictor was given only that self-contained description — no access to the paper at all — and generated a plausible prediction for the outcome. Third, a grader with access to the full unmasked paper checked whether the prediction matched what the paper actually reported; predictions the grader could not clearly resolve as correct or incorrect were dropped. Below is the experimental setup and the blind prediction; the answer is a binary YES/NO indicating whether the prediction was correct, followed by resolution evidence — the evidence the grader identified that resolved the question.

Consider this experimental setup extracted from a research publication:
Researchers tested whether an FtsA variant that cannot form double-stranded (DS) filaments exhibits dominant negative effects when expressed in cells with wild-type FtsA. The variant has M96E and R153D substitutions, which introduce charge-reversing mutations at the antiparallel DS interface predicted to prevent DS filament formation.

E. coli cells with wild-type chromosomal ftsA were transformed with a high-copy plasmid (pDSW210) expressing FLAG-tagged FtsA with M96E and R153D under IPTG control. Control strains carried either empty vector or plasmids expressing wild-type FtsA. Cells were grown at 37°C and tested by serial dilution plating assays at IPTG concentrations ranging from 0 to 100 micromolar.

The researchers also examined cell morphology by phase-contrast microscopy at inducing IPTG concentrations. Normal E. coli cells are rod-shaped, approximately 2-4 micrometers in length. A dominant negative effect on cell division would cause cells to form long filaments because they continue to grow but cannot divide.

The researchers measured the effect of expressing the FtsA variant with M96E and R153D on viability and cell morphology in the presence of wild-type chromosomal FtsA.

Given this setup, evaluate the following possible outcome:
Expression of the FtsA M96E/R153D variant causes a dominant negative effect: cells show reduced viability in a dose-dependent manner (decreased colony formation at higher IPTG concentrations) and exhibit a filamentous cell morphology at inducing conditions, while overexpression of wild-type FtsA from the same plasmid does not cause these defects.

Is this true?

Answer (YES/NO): YES